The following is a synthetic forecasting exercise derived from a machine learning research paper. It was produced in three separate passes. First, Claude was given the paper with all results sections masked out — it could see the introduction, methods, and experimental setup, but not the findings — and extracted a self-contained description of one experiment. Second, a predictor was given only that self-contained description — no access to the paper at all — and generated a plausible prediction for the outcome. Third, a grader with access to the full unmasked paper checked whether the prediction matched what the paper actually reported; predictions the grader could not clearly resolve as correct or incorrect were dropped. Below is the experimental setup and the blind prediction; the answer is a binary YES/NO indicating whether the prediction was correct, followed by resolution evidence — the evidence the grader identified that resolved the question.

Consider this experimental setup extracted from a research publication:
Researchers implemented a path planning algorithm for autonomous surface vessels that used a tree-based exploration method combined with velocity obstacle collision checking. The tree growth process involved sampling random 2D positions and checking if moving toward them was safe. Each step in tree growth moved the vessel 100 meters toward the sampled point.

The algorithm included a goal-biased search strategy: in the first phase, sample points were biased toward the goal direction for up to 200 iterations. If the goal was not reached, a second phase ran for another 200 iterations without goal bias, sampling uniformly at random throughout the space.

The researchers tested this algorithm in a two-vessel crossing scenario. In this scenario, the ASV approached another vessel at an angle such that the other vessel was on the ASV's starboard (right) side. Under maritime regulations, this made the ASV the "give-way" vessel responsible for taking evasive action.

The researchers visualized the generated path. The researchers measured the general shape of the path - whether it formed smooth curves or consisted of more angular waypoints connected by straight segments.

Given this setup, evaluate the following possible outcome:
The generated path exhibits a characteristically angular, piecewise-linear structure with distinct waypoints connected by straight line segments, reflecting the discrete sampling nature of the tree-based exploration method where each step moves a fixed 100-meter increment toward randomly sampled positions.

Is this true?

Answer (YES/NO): NO